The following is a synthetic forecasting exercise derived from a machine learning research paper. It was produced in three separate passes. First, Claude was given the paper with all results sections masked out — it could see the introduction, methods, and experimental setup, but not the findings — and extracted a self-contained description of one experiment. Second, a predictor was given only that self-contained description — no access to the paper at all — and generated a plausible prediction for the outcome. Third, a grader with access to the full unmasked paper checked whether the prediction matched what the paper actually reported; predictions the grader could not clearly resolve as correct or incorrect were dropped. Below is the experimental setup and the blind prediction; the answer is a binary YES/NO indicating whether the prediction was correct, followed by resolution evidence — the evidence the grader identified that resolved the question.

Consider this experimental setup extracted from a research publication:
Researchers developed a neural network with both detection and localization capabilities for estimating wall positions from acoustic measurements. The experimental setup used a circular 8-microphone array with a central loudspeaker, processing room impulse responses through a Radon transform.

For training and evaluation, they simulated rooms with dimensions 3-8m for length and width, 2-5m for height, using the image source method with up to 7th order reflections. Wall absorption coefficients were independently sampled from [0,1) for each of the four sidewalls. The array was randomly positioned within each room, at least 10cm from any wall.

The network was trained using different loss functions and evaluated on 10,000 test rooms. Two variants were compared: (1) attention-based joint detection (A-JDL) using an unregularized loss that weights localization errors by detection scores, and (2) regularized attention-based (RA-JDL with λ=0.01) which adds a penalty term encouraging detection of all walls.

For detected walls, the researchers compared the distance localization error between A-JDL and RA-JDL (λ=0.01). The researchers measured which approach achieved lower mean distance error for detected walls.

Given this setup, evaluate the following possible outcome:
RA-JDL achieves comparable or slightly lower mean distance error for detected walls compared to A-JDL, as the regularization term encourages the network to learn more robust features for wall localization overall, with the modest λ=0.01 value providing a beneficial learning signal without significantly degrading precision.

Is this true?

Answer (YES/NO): NO